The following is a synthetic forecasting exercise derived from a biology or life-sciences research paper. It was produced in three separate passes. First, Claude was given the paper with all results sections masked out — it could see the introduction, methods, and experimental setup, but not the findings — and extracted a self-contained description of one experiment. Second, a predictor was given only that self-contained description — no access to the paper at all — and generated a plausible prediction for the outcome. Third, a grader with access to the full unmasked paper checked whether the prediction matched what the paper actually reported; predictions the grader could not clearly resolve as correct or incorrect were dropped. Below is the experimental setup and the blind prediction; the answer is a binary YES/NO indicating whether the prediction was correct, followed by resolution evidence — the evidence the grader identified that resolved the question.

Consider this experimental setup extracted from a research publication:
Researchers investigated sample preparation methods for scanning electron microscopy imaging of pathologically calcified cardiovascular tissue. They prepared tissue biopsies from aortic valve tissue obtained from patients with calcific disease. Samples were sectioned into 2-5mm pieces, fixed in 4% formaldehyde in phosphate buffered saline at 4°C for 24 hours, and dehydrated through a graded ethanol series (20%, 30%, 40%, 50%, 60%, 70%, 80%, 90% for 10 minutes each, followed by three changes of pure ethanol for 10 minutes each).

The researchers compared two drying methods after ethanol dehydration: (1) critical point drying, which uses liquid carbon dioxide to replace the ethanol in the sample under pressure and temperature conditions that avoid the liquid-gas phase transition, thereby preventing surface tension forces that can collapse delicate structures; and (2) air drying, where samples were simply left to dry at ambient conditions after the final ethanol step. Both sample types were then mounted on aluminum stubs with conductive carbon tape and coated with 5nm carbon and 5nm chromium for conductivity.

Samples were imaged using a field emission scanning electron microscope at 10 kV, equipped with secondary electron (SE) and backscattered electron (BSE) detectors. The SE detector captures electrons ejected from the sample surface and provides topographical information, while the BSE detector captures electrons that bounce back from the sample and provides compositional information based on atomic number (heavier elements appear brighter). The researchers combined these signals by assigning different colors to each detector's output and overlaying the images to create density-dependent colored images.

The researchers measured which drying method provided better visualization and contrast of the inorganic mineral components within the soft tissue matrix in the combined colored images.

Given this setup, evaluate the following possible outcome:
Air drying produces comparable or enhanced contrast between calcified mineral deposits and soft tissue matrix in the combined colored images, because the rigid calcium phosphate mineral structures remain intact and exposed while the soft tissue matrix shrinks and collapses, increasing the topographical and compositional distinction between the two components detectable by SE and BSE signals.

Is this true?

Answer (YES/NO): YES